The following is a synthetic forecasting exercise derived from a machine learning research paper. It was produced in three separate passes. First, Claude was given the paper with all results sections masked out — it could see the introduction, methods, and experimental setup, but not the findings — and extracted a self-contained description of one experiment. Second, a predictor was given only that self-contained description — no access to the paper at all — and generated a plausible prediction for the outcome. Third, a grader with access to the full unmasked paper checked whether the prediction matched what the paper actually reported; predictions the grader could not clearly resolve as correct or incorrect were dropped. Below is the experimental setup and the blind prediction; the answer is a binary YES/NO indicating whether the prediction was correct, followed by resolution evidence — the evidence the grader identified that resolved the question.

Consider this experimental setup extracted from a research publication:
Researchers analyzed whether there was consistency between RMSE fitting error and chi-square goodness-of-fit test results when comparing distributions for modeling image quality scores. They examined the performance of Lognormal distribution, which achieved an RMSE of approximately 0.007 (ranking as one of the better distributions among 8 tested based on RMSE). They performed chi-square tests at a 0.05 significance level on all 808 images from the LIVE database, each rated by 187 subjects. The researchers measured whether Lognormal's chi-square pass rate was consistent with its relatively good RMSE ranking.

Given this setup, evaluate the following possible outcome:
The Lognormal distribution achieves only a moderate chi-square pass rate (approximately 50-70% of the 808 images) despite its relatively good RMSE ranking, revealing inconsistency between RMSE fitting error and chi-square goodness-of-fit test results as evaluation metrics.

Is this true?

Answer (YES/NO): NO